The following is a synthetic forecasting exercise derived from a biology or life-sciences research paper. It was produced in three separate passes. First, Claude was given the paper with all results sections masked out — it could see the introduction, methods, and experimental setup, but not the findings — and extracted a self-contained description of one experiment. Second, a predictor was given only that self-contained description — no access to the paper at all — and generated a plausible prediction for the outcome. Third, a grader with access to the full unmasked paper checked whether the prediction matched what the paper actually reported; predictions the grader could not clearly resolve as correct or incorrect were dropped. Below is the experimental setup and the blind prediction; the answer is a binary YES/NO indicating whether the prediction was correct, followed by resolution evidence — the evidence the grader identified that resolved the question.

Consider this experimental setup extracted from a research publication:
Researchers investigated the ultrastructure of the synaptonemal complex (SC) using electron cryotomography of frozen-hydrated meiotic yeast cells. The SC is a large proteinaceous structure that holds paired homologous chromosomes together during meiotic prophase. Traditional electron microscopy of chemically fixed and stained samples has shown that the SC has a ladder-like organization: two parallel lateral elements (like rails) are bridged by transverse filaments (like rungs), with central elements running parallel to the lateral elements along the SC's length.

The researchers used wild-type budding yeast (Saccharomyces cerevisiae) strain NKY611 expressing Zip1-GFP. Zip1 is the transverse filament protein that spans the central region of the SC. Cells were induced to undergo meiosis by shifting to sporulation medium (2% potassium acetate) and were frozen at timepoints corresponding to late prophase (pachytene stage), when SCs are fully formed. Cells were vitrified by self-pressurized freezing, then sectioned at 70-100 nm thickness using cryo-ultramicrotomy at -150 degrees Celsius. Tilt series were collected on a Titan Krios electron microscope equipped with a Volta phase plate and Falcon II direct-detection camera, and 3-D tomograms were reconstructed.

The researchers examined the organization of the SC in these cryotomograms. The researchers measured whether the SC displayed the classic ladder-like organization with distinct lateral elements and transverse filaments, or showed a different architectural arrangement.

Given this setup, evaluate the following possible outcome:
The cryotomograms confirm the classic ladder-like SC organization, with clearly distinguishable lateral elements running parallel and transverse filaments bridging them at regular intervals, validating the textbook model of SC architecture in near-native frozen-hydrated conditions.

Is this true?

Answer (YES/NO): NO